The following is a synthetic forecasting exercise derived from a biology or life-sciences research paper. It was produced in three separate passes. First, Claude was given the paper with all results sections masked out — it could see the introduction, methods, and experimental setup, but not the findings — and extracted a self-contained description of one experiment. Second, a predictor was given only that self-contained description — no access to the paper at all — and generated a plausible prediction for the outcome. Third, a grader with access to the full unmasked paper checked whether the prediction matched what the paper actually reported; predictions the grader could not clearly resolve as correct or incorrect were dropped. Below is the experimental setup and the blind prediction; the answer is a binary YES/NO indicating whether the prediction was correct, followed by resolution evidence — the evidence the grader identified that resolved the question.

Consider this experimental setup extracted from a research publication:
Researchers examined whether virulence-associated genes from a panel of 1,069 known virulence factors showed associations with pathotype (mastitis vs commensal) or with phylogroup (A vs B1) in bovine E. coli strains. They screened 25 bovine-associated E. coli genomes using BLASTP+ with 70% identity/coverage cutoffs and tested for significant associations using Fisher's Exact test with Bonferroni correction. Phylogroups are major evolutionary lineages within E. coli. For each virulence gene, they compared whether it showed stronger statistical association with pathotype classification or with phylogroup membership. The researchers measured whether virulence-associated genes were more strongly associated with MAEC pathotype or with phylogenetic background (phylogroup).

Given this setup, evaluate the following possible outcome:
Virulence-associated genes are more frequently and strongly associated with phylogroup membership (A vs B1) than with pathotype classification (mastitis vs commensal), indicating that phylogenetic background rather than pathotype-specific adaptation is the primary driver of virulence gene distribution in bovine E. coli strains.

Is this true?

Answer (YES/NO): YES